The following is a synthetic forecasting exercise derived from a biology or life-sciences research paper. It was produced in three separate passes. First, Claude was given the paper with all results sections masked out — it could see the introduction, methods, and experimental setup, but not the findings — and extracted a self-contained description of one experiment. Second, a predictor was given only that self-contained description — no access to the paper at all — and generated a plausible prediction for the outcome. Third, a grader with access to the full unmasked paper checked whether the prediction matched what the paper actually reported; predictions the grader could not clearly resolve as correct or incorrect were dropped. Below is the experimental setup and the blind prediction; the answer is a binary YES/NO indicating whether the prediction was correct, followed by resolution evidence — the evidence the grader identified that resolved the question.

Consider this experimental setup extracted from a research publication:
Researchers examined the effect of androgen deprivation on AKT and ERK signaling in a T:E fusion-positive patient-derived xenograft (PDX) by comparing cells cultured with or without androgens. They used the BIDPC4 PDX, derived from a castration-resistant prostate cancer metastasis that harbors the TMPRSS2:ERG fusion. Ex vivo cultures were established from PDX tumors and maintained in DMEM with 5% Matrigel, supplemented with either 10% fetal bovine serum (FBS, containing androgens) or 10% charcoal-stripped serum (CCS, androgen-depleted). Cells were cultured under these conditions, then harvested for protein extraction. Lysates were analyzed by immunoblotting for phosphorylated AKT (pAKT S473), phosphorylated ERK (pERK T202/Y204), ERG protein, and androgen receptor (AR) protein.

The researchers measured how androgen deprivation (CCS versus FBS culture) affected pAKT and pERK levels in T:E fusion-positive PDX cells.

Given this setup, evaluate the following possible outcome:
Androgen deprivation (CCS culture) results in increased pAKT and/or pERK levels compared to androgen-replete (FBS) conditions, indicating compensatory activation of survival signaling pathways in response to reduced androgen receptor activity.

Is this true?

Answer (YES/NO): YES